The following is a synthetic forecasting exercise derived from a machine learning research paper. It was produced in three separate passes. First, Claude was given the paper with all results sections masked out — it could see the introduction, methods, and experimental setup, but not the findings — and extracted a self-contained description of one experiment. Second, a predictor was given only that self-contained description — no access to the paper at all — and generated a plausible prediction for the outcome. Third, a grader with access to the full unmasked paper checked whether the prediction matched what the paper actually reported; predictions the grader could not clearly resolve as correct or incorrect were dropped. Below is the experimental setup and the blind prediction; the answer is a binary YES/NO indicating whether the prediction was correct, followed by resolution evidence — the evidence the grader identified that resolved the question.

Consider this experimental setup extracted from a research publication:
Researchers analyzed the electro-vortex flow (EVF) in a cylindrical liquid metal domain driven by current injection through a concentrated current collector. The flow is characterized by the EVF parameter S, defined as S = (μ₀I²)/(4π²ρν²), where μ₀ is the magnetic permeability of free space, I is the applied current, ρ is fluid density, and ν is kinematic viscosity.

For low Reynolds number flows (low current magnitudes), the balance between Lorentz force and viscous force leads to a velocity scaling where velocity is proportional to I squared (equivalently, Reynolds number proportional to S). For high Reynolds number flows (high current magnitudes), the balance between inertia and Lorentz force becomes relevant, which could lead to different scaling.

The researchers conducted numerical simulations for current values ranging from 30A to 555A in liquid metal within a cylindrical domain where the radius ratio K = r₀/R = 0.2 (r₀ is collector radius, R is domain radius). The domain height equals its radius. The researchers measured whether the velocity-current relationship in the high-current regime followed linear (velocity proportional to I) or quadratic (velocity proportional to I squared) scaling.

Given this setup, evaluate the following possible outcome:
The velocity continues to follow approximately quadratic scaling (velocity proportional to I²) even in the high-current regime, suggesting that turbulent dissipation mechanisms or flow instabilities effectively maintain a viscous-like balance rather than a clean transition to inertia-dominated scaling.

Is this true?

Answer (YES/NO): NO